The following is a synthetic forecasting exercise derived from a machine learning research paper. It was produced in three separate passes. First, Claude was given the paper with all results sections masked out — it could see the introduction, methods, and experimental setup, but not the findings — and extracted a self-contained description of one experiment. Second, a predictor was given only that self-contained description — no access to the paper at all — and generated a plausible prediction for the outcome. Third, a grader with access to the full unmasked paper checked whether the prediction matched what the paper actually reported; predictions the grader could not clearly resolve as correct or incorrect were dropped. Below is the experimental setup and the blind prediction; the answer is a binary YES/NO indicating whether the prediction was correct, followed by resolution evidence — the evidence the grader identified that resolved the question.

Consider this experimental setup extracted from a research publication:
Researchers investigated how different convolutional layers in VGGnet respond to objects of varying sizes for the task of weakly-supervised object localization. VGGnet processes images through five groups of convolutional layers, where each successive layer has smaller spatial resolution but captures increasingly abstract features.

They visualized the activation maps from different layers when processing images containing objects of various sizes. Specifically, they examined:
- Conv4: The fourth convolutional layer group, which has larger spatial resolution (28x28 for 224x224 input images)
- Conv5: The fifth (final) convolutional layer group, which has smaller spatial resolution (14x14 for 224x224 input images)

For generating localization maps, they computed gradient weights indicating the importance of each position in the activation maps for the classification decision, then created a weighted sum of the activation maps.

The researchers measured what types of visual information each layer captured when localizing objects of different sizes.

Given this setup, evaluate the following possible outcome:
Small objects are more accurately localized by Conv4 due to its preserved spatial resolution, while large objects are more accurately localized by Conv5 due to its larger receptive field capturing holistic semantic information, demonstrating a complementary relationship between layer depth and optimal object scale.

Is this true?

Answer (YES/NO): NO